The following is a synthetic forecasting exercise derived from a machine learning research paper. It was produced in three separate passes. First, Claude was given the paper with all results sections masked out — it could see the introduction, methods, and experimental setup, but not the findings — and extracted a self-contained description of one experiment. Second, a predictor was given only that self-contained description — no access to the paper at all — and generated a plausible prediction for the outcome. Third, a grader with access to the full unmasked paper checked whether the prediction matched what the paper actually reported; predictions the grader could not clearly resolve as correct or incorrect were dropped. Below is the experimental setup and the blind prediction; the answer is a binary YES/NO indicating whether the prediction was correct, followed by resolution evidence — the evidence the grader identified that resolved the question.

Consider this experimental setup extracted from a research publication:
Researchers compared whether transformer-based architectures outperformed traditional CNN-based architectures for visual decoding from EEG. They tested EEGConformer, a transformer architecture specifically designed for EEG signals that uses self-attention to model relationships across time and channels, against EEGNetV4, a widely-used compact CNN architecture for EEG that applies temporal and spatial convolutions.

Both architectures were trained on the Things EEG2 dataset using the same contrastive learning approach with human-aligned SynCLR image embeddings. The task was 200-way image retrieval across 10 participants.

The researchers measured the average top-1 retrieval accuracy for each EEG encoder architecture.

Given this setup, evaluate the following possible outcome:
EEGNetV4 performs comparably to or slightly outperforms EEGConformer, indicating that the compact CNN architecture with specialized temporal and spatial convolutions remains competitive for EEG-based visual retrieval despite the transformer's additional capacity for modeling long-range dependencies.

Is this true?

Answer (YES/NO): NO